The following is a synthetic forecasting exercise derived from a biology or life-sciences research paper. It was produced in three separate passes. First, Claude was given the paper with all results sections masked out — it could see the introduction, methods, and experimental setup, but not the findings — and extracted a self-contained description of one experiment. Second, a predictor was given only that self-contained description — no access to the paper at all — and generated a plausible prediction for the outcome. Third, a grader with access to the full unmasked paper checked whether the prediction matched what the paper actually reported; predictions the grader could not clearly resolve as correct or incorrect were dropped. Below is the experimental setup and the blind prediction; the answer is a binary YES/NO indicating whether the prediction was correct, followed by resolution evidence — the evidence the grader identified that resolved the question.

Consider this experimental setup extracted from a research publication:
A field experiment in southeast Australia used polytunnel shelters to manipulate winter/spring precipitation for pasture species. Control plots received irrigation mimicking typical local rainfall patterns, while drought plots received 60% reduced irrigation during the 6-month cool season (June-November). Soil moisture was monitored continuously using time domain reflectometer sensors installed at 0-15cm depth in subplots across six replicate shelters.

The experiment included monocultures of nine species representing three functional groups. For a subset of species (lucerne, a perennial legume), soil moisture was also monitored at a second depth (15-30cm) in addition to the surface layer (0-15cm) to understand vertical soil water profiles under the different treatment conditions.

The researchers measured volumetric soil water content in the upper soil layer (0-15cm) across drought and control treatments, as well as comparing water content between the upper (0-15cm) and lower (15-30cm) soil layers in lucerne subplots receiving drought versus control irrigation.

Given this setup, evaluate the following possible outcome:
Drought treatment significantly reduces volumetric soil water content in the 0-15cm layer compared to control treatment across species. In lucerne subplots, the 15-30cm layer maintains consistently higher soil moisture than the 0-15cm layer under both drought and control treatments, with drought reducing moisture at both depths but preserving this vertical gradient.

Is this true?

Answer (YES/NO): NO